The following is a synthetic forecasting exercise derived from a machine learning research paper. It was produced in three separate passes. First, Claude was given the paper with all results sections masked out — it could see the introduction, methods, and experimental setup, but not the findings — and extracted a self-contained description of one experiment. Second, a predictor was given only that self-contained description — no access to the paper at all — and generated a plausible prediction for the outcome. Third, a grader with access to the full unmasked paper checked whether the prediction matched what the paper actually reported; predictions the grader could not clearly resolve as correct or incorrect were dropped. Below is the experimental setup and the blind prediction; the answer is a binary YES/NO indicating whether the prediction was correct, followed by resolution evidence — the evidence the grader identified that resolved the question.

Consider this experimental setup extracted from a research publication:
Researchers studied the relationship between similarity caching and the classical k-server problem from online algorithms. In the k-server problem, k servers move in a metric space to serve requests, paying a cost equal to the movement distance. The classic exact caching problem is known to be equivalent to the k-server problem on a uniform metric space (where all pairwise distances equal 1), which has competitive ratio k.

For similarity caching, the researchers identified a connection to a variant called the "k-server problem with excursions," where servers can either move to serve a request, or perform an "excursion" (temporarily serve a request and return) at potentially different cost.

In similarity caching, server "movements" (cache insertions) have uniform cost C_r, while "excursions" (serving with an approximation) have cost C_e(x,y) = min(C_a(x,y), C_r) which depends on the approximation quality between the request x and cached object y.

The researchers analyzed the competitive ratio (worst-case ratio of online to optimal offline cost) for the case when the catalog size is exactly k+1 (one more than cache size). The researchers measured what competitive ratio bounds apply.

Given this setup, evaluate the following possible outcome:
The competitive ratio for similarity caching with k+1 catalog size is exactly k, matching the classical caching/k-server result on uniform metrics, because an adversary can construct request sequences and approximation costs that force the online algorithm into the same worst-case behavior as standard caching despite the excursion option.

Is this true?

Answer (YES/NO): NO